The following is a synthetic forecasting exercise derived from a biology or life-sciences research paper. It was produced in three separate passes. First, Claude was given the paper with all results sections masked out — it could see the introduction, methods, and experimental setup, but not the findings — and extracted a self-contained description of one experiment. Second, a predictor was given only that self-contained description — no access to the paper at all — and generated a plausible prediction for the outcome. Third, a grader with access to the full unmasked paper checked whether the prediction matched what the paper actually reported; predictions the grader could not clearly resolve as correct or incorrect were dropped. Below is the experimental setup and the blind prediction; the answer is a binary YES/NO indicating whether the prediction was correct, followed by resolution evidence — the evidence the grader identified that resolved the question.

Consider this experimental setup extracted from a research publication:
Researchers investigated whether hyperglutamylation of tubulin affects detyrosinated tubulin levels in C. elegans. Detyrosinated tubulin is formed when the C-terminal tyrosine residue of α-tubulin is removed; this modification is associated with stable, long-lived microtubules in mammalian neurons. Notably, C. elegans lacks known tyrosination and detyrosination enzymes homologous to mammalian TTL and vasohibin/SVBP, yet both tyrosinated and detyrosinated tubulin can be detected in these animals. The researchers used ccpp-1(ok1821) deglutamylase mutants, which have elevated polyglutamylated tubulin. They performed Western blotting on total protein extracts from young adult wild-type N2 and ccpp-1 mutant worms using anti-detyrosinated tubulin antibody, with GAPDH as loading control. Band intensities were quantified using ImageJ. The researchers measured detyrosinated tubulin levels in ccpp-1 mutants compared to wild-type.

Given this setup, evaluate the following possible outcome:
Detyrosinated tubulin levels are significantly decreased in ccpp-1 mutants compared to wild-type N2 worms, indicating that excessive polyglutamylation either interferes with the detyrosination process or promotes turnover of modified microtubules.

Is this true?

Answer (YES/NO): NO